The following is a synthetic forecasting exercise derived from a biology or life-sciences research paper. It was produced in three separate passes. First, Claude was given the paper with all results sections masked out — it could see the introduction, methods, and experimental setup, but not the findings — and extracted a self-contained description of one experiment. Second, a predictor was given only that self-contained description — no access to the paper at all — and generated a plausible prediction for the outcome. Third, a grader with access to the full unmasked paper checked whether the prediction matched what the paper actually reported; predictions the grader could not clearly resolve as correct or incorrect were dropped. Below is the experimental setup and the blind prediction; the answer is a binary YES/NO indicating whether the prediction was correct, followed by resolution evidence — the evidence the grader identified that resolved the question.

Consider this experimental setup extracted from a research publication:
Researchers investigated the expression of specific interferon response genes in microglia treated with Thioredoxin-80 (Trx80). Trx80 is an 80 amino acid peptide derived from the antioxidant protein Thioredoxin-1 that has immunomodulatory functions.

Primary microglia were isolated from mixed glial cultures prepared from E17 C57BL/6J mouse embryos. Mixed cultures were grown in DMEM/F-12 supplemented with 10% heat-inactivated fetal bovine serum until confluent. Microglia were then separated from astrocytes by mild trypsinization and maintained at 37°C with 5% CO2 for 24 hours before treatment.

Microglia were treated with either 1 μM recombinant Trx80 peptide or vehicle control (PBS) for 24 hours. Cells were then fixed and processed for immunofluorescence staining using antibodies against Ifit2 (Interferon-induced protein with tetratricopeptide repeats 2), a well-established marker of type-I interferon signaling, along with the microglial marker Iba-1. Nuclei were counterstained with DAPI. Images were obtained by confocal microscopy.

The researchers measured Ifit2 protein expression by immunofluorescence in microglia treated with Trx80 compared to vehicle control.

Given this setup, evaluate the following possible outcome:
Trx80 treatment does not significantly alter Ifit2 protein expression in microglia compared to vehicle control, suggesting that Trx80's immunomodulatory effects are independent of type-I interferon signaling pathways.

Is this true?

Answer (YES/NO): NO